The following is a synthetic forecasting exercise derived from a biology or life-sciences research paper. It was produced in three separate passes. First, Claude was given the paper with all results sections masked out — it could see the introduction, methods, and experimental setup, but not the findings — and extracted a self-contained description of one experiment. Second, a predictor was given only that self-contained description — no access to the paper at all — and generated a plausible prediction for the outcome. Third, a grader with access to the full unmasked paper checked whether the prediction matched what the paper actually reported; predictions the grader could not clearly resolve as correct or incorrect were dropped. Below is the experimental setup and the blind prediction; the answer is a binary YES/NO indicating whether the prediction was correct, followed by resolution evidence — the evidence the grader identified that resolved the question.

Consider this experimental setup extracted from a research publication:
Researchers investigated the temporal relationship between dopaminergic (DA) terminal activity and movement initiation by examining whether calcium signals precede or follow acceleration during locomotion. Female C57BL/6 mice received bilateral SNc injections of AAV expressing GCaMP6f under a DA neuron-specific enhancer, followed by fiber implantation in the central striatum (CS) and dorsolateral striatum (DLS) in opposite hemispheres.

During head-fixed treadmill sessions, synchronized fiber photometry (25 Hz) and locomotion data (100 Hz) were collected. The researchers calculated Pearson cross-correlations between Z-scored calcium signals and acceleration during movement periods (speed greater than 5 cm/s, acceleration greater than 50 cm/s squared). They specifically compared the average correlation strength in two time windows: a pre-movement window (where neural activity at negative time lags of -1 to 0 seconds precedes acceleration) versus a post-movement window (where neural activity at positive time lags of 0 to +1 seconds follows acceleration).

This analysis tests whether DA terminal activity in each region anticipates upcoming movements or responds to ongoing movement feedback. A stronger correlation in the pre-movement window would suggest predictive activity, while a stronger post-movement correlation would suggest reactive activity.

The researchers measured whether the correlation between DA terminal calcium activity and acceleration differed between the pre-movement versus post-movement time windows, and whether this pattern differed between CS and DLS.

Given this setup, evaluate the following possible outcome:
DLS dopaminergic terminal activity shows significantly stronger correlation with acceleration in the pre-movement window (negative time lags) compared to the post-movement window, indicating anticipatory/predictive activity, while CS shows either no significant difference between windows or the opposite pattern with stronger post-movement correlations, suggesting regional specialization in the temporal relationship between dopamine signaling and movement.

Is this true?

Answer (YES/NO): NO